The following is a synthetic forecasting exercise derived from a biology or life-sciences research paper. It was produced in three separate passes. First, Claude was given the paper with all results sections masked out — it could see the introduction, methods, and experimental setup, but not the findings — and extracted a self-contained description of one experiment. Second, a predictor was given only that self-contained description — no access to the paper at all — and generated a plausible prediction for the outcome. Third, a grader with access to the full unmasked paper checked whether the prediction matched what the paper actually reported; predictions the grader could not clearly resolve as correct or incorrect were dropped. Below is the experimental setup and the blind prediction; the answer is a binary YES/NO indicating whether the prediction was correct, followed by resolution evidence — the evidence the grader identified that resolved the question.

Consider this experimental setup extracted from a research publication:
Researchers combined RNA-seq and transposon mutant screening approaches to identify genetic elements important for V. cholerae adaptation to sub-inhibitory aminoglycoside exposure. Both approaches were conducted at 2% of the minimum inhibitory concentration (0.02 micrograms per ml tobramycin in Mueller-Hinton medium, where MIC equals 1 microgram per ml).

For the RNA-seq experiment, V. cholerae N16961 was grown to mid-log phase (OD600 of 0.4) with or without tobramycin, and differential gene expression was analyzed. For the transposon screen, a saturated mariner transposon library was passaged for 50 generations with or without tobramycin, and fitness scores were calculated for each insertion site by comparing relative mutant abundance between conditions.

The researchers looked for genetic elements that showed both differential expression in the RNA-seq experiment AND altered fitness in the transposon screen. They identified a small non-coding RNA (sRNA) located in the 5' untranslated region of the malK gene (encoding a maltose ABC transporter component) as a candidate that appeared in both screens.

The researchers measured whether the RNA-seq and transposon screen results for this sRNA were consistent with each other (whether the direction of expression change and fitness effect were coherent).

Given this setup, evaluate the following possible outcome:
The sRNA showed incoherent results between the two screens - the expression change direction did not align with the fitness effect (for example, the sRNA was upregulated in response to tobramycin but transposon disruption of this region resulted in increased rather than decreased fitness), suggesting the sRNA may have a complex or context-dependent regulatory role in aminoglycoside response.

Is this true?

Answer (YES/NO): NO